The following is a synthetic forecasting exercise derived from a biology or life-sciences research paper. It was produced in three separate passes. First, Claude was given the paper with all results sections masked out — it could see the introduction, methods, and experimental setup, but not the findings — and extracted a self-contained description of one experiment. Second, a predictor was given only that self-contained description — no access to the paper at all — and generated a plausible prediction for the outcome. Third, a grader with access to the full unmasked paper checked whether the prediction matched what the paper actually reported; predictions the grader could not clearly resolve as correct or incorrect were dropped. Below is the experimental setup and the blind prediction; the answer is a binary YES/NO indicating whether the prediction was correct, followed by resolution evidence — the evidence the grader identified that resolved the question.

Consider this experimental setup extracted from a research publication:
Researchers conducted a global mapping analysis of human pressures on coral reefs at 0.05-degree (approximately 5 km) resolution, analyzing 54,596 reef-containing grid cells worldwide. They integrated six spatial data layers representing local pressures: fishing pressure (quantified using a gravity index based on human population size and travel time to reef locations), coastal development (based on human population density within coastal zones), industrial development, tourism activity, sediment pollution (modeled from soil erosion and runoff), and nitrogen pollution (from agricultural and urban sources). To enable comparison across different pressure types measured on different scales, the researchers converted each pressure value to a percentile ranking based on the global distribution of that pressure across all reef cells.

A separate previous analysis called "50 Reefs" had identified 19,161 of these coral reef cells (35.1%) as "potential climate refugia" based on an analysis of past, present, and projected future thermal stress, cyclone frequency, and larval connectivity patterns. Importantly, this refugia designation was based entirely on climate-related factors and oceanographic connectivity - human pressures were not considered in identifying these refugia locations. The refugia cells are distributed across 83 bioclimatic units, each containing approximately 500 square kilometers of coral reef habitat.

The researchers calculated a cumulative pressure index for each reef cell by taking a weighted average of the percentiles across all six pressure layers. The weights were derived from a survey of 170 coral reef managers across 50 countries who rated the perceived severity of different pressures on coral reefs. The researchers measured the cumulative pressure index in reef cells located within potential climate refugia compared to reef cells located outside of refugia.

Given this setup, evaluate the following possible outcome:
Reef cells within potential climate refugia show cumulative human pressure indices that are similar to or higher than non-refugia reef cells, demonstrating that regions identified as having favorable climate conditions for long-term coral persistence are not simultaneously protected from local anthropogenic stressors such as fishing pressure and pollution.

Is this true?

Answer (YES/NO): YES